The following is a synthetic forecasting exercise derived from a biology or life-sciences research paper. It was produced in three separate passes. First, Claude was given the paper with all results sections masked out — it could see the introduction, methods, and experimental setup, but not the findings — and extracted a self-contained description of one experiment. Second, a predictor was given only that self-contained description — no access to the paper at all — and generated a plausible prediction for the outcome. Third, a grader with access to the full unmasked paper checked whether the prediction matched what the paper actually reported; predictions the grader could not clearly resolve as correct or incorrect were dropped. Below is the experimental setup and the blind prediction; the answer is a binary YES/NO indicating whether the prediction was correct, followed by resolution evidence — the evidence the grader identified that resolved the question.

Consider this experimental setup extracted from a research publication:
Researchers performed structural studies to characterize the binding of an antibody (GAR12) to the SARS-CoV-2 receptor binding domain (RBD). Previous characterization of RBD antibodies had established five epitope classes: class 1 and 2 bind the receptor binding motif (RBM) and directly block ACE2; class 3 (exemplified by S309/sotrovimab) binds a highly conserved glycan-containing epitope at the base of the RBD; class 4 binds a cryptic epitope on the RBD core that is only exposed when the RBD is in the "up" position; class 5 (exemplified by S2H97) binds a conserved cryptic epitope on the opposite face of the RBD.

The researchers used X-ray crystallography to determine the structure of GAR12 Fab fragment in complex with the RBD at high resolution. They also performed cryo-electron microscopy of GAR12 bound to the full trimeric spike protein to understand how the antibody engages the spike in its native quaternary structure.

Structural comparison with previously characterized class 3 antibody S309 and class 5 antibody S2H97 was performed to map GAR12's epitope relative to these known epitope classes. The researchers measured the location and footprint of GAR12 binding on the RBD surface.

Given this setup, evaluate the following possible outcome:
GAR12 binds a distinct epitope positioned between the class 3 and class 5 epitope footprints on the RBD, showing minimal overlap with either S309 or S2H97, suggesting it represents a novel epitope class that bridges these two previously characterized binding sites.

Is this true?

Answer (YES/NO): NO